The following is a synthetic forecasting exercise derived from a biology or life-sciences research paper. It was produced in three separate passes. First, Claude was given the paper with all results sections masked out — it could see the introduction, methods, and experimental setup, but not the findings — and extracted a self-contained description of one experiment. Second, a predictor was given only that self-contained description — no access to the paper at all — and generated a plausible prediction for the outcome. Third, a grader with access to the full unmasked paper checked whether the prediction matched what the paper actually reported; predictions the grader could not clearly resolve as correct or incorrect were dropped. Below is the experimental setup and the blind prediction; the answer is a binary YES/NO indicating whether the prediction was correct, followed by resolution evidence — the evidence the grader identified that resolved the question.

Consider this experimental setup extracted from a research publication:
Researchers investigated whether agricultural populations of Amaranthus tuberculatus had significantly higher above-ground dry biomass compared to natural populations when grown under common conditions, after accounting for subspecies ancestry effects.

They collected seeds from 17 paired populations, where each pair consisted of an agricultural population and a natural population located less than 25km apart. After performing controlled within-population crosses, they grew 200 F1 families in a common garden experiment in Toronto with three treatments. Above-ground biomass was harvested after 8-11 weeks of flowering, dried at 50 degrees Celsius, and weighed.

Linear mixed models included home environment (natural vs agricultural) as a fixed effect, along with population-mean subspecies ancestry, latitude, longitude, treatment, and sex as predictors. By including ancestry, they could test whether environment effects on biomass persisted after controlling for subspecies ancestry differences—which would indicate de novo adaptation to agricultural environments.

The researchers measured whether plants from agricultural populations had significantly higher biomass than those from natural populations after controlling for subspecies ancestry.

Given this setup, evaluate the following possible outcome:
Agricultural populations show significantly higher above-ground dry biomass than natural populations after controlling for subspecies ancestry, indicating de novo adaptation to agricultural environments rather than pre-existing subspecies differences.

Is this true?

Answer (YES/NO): NO